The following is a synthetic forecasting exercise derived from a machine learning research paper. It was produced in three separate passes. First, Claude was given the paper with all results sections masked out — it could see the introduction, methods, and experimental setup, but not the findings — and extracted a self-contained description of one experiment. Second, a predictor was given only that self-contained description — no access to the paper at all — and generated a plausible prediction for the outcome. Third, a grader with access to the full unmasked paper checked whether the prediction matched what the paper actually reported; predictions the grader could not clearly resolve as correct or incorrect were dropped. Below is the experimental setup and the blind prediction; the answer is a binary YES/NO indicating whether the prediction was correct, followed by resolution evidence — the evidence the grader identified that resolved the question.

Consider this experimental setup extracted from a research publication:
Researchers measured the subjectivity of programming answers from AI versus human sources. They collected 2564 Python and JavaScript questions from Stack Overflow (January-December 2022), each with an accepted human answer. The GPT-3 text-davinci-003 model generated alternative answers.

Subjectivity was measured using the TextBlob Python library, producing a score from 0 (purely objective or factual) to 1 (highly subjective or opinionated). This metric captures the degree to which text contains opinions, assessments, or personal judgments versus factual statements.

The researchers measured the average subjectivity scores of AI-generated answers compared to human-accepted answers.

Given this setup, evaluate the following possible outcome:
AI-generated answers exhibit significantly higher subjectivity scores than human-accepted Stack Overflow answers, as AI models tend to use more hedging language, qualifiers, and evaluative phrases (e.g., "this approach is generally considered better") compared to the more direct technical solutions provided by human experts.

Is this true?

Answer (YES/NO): NO